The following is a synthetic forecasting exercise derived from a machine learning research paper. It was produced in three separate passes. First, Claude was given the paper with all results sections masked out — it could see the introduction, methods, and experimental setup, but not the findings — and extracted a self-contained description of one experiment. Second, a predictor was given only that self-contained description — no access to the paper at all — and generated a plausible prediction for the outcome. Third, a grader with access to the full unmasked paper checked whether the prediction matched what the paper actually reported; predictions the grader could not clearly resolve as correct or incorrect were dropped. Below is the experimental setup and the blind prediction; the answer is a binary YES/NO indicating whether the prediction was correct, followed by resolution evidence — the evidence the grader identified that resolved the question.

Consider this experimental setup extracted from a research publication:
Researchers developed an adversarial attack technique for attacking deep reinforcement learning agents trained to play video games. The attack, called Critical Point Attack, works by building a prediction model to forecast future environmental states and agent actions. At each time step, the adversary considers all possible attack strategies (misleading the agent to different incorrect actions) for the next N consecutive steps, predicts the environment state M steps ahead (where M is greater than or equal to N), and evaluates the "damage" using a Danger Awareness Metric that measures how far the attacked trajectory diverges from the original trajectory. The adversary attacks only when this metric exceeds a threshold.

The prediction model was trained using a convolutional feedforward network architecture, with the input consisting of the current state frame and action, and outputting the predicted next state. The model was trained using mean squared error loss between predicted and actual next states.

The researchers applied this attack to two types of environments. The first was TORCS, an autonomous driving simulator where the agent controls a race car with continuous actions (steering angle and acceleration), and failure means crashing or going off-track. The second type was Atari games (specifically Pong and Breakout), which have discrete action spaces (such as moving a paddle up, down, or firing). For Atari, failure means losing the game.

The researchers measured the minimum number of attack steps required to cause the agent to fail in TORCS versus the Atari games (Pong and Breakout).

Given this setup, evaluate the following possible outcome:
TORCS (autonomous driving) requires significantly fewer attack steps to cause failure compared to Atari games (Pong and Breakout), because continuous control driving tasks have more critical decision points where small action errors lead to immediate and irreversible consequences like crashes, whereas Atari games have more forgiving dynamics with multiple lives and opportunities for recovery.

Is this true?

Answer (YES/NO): YES